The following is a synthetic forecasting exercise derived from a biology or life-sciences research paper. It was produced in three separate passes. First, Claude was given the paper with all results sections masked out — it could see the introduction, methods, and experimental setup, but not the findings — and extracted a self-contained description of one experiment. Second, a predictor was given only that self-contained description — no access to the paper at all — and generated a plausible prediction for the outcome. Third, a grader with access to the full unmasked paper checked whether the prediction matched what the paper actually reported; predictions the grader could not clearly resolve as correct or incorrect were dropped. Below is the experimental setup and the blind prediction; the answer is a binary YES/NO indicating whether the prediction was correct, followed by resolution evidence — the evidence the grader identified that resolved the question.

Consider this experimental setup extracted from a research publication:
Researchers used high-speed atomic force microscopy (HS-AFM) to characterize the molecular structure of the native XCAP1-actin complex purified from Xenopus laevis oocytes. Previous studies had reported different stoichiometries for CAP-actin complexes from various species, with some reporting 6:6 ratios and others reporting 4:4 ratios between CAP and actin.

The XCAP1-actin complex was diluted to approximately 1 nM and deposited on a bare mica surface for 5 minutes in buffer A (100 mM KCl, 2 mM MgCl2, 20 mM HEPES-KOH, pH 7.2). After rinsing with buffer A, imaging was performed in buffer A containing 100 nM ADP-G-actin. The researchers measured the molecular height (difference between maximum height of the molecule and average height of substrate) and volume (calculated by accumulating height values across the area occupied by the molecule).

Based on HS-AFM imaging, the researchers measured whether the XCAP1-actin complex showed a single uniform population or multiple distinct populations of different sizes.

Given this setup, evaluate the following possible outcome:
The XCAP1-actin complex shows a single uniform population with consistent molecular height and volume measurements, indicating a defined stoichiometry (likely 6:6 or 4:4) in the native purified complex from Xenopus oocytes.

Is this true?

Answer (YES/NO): NO